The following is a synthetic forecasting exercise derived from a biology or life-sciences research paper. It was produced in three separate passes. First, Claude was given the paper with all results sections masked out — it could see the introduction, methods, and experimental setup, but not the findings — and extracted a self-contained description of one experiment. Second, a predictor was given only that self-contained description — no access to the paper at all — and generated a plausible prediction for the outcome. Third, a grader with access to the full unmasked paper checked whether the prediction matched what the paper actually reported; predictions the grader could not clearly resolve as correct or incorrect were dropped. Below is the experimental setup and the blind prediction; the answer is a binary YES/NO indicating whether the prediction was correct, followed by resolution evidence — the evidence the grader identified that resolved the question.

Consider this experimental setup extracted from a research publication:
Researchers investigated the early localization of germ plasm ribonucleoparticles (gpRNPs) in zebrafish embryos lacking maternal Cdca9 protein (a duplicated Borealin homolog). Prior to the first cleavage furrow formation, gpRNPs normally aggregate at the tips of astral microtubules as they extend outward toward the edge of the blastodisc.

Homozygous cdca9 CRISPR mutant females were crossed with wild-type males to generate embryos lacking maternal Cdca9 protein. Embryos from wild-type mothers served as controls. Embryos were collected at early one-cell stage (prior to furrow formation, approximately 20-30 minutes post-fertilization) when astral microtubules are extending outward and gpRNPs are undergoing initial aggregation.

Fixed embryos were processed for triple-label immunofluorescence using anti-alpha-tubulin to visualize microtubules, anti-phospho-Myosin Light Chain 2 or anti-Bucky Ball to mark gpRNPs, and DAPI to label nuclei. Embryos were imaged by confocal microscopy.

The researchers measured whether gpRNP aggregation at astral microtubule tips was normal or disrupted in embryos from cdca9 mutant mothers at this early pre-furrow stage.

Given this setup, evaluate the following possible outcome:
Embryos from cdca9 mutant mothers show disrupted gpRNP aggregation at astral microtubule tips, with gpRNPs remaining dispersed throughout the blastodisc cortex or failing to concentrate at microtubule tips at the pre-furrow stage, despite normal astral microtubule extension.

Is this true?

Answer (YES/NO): YES